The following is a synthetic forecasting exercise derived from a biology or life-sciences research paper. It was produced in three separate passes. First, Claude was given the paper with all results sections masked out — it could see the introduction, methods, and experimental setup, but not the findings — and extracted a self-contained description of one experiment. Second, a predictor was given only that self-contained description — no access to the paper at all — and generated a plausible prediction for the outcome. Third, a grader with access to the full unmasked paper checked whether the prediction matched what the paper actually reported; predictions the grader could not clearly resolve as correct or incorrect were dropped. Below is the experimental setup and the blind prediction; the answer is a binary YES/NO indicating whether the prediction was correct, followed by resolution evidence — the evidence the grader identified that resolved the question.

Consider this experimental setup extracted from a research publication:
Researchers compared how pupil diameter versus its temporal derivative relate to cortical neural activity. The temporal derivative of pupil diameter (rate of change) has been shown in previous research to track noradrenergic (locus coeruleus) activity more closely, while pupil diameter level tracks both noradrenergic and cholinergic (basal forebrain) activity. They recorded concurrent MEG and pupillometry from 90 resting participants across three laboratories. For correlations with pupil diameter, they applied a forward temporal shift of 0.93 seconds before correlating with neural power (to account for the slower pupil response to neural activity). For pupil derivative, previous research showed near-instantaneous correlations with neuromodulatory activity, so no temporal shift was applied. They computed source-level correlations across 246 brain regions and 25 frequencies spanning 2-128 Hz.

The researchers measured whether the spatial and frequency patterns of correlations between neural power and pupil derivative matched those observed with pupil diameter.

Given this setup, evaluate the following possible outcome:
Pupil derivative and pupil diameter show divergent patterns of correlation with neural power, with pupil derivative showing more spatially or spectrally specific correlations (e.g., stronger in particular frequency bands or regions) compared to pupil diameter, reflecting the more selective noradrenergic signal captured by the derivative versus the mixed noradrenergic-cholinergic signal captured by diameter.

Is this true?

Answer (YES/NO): NO